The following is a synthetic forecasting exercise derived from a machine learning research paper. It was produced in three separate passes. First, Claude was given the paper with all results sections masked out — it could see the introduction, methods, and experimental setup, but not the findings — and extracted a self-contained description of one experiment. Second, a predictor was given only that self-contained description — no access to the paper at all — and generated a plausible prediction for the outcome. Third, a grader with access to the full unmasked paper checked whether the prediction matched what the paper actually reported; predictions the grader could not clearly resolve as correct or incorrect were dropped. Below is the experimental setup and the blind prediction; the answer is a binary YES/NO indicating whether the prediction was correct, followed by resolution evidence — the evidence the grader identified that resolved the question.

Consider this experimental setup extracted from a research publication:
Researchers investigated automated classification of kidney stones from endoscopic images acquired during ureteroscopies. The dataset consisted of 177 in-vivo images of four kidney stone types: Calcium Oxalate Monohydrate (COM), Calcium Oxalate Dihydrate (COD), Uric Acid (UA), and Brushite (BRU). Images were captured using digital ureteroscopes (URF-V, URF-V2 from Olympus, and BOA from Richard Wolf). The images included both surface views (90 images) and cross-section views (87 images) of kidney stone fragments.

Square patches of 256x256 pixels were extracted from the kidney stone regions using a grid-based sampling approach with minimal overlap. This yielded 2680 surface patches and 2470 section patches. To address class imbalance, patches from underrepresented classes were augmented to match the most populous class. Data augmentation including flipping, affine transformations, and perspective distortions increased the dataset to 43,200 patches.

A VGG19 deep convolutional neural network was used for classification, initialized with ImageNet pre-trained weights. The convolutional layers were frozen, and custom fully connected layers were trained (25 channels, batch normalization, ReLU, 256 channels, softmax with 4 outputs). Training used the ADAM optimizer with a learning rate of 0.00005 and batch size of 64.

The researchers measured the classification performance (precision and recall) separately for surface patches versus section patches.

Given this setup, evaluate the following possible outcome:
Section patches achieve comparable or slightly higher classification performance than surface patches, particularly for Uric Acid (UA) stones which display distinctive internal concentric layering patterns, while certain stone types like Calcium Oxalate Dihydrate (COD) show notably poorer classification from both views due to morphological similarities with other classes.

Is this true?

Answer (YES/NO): NO